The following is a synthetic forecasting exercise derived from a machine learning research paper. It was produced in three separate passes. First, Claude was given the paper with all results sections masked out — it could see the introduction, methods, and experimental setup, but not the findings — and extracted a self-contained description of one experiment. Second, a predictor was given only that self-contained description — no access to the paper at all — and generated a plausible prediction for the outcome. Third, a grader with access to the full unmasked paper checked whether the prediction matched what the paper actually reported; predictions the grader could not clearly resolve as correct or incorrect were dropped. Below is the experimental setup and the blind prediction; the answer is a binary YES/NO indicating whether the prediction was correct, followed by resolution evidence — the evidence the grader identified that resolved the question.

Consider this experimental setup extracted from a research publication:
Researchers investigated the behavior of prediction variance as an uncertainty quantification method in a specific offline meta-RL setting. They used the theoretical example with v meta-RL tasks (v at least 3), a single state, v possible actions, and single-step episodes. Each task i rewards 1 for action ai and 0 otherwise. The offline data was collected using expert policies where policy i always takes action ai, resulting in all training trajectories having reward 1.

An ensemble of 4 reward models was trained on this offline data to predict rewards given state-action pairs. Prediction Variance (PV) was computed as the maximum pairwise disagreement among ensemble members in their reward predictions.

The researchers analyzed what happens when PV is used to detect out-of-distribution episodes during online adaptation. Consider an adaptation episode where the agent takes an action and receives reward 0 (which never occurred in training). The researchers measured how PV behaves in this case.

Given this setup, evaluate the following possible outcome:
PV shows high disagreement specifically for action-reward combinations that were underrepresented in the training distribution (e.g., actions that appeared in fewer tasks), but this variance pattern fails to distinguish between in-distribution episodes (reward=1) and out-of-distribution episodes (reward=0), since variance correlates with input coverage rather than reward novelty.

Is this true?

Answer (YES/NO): NO